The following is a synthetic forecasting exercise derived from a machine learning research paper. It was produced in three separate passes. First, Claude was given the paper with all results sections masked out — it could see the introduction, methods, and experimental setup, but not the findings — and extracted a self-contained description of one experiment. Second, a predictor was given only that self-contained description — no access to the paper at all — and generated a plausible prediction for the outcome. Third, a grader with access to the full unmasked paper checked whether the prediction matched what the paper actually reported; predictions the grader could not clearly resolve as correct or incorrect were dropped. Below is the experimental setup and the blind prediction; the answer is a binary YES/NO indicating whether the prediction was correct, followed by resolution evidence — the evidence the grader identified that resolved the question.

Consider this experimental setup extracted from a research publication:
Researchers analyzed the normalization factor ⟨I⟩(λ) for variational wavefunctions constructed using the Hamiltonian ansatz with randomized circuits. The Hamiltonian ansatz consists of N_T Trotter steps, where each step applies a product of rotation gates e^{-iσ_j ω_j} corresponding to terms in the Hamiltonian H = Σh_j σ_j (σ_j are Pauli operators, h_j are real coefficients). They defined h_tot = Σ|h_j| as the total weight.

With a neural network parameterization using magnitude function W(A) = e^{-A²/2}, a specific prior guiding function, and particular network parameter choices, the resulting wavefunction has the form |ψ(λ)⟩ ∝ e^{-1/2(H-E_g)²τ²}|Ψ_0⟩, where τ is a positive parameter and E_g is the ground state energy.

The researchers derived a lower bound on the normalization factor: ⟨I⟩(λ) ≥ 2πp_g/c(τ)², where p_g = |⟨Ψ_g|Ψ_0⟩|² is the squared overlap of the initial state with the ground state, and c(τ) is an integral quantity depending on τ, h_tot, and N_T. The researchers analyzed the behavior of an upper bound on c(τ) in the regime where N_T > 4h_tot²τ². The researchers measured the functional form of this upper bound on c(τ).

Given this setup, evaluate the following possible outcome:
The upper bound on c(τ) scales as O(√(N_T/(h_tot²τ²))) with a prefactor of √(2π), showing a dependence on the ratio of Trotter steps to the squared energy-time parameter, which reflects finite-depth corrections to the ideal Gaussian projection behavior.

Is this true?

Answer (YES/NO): NO